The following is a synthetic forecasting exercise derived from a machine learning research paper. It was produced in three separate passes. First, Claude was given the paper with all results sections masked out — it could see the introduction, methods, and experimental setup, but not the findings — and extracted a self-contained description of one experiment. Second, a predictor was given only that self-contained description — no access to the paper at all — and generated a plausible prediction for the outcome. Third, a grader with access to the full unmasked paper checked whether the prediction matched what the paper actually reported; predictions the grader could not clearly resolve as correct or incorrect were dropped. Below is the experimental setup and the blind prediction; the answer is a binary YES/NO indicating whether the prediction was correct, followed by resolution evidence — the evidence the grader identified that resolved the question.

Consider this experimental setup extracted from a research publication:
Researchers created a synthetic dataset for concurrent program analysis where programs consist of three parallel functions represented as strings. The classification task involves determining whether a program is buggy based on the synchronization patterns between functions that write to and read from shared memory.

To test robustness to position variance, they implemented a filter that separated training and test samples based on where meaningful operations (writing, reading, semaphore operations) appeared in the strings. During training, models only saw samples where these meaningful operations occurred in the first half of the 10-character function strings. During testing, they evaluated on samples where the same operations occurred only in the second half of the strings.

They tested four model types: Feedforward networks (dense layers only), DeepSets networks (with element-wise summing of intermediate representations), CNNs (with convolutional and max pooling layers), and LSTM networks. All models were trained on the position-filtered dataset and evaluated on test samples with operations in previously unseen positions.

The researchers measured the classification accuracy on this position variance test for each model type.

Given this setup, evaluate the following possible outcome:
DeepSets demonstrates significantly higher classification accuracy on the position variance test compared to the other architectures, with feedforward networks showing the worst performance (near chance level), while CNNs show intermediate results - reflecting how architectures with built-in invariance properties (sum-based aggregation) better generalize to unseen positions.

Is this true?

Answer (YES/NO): NO